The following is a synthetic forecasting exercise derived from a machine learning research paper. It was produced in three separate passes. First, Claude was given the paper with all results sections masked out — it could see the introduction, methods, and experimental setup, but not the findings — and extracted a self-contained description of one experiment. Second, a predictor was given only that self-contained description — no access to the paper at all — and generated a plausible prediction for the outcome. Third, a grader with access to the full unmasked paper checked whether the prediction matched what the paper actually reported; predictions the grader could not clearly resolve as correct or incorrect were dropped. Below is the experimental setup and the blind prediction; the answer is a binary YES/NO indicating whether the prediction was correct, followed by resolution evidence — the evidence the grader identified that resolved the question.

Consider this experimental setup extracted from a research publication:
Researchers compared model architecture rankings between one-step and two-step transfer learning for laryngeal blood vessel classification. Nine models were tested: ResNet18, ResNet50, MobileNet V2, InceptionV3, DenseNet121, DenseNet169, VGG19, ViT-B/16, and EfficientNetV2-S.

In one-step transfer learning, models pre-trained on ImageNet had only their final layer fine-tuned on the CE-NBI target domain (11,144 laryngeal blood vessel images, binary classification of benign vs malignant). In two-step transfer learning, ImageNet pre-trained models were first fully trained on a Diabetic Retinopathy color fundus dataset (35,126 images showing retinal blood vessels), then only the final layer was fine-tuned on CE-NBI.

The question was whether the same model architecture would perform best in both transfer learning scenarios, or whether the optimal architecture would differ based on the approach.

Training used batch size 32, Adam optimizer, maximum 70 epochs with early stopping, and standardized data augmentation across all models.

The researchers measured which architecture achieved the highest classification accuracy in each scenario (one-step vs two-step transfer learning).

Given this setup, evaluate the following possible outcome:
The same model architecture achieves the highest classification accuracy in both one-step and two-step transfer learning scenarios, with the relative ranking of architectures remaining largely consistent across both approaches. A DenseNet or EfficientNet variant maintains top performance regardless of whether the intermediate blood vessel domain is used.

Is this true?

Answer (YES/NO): NO